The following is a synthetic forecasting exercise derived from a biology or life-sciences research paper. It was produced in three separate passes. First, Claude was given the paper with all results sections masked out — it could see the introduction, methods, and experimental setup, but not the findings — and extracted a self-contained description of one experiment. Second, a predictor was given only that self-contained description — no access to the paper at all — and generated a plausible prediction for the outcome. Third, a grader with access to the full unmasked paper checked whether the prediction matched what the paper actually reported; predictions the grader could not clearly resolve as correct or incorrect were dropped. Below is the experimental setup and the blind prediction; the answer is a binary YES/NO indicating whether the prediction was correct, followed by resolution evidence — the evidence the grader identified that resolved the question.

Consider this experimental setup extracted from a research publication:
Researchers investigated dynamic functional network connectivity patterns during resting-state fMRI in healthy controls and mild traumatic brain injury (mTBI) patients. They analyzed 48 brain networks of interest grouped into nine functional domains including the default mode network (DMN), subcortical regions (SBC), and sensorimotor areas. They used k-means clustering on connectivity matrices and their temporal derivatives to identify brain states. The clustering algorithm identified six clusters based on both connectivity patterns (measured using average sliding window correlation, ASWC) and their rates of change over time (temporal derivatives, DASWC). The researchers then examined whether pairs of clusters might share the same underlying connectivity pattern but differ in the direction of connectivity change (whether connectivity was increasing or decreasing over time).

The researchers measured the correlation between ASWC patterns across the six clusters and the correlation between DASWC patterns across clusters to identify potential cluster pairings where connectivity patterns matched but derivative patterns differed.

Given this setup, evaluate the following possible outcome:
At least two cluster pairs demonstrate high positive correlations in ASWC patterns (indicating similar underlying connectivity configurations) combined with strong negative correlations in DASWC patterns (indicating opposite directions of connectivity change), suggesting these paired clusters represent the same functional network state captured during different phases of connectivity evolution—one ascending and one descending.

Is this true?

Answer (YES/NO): YES